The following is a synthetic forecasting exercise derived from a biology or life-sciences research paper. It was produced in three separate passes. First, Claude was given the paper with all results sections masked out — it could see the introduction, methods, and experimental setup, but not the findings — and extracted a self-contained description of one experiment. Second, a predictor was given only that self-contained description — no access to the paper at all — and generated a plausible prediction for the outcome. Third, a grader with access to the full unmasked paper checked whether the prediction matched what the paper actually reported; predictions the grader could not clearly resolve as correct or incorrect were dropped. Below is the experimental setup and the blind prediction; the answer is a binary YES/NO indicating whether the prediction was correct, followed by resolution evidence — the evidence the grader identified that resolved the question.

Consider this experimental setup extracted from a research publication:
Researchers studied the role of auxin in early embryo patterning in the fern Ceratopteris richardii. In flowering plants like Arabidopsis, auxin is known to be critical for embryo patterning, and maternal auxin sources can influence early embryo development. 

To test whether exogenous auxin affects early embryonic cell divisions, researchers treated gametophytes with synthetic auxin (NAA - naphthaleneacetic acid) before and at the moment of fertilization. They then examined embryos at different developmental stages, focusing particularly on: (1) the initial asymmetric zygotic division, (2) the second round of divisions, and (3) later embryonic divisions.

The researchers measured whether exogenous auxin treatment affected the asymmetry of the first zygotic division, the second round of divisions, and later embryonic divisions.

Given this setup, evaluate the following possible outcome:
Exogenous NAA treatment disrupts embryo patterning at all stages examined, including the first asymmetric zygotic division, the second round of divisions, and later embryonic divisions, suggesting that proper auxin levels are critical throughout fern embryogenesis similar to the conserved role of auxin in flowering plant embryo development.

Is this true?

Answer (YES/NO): NO